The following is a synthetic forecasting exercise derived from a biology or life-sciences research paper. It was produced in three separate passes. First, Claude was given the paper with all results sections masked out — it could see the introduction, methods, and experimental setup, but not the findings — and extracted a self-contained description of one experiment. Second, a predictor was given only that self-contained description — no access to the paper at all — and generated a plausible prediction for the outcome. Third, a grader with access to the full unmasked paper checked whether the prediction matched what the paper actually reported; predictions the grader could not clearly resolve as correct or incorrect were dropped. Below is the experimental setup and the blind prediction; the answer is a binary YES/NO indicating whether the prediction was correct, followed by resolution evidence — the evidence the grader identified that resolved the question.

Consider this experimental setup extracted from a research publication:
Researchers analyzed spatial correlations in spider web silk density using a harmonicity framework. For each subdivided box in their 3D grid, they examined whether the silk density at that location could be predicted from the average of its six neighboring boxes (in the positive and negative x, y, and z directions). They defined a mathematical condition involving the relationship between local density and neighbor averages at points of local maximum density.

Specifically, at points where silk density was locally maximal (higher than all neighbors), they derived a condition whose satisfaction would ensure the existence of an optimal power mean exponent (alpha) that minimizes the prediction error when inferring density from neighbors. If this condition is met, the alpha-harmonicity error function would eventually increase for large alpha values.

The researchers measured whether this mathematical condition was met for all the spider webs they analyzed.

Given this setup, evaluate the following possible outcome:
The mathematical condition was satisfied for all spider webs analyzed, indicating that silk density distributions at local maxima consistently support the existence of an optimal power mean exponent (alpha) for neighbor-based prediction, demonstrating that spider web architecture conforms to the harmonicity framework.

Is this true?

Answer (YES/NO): YES